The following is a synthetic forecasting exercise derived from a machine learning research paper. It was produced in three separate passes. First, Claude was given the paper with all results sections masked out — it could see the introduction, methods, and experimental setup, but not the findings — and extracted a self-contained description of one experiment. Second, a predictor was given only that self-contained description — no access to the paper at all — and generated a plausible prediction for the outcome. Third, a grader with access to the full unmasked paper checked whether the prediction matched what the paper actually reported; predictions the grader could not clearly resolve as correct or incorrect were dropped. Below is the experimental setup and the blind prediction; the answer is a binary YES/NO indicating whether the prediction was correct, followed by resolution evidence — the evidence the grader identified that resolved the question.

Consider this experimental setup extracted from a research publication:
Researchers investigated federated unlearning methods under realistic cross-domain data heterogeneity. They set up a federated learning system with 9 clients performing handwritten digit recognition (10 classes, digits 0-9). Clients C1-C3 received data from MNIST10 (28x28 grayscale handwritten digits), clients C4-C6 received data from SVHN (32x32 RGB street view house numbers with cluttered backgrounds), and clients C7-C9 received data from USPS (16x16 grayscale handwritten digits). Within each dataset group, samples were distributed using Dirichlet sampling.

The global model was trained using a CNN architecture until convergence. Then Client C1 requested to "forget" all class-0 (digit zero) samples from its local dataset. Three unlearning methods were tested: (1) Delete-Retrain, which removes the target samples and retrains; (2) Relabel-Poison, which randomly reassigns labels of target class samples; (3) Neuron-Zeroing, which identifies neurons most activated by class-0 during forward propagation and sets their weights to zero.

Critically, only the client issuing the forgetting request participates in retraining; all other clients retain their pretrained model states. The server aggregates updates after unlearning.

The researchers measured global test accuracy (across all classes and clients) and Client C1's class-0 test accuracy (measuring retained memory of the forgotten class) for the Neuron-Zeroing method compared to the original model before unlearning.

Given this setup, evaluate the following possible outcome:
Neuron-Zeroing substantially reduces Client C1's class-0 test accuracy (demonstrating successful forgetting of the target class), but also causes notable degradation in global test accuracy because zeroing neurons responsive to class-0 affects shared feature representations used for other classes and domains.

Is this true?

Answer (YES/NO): YES